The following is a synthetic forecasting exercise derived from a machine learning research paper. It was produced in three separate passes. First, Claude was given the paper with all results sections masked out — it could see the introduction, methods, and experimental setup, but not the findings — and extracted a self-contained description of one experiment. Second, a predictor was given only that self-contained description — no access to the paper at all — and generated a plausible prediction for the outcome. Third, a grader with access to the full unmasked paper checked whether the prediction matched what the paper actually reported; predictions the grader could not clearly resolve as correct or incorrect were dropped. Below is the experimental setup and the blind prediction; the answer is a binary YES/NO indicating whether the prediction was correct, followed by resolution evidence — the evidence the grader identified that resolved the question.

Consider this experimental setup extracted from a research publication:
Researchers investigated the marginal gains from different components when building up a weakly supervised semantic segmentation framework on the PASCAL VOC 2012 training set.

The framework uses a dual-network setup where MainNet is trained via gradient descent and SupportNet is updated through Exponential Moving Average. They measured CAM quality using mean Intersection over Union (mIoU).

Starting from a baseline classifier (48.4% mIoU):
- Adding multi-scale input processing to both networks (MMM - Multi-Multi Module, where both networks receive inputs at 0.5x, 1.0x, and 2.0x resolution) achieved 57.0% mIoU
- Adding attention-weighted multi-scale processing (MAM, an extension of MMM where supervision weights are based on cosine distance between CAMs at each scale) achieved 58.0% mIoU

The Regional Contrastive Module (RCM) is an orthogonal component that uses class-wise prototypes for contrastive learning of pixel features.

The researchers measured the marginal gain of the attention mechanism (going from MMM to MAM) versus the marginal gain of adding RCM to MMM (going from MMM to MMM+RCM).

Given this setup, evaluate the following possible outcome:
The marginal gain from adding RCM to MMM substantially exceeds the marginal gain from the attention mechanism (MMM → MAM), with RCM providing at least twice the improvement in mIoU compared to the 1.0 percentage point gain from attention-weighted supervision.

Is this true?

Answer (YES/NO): YES